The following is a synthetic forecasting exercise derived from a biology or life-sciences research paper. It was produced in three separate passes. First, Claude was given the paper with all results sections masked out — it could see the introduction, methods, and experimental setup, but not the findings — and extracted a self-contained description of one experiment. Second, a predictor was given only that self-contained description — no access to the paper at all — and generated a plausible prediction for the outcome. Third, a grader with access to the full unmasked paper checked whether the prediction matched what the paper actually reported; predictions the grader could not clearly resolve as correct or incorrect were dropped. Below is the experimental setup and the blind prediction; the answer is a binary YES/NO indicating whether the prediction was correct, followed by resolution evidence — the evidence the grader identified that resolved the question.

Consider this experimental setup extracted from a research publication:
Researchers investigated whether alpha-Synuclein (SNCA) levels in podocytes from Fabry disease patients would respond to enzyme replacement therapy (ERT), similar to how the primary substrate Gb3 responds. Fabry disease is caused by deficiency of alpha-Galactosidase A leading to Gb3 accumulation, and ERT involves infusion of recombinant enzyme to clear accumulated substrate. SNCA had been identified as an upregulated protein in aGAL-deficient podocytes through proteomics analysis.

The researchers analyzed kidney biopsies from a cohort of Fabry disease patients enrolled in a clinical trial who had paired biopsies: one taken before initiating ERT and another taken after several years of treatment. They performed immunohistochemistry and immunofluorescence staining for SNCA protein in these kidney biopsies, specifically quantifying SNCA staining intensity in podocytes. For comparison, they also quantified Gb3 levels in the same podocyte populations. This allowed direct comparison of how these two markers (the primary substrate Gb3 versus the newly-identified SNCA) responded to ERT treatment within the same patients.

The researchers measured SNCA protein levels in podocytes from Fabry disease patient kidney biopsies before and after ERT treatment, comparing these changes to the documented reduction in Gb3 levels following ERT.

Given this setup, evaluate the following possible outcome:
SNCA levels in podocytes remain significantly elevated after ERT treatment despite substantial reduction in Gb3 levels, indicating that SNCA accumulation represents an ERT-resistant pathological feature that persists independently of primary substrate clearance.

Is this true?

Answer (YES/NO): YES